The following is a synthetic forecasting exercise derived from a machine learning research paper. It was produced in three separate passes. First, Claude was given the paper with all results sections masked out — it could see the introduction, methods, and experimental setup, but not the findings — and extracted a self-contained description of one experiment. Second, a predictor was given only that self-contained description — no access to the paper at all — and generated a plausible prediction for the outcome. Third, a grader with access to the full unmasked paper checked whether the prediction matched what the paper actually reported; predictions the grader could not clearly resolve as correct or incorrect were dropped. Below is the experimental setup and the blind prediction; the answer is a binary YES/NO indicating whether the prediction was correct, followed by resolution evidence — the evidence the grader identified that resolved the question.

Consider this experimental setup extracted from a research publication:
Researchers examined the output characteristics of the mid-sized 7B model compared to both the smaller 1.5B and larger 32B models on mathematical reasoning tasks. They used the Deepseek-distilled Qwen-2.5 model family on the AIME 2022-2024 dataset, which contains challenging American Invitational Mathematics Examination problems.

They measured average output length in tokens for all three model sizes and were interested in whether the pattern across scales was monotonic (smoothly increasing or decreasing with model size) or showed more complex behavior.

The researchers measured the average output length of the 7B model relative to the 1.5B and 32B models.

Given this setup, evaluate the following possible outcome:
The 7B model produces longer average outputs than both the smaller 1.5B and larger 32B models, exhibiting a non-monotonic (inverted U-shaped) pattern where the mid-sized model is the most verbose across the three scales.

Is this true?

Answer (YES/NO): NO